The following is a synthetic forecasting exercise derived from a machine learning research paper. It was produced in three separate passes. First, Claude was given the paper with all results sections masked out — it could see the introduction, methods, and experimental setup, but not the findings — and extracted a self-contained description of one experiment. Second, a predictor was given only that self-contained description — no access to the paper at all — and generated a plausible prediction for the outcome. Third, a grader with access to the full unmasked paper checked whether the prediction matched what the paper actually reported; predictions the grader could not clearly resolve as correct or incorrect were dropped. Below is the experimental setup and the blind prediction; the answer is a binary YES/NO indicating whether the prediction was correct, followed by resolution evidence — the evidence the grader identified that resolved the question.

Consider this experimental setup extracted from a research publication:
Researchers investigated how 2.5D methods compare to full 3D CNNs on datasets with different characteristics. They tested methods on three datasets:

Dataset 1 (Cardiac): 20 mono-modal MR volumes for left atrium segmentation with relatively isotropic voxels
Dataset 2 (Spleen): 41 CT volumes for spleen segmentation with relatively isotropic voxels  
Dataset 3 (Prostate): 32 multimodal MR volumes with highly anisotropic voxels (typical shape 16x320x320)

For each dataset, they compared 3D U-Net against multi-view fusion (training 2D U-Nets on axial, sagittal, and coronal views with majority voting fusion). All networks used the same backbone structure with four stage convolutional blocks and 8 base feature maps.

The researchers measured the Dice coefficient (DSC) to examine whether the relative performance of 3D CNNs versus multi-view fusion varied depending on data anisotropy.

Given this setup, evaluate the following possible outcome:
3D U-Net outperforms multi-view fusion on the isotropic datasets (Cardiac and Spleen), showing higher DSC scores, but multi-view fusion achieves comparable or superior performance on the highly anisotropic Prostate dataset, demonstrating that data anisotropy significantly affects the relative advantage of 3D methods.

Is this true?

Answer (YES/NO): NO